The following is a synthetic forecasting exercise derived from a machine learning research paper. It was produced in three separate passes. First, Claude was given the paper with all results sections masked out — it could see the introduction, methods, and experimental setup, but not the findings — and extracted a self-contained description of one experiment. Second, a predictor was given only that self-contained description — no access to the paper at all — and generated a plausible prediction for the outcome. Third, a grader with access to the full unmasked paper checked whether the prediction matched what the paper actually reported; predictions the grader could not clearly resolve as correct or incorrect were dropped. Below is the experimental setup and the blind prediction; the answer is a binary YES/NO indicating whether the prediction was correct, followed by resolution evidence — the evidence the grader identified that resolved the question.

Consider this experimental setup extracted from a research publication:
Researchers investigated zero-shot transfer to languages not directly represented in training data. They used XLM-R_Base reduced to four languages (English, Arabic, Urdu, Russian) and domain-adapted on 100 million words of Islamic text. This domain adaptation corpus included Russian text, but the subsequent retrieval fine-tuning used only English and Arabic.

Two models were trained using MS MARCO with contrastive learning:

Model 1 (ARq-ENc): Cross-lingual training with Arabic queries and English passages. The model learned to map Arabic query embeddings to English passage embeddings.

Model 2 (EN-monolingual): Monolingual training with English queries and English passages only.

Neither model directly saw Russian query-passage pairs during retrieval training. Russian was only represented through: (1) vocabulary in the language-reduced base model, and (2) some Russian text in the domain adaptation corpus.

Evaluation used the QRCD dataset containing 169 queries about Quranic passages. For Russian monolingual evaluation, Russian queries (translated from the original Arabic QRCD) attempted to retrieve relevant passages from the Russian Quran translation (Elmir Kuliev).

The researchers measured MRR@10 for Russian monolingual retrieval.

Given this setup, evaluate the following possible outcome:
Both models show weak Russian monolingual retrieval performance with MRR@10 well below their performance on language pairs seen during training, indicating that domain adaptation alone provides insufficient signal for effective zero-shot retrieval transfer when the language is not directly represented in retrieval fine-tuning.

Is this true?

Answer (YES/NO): NO